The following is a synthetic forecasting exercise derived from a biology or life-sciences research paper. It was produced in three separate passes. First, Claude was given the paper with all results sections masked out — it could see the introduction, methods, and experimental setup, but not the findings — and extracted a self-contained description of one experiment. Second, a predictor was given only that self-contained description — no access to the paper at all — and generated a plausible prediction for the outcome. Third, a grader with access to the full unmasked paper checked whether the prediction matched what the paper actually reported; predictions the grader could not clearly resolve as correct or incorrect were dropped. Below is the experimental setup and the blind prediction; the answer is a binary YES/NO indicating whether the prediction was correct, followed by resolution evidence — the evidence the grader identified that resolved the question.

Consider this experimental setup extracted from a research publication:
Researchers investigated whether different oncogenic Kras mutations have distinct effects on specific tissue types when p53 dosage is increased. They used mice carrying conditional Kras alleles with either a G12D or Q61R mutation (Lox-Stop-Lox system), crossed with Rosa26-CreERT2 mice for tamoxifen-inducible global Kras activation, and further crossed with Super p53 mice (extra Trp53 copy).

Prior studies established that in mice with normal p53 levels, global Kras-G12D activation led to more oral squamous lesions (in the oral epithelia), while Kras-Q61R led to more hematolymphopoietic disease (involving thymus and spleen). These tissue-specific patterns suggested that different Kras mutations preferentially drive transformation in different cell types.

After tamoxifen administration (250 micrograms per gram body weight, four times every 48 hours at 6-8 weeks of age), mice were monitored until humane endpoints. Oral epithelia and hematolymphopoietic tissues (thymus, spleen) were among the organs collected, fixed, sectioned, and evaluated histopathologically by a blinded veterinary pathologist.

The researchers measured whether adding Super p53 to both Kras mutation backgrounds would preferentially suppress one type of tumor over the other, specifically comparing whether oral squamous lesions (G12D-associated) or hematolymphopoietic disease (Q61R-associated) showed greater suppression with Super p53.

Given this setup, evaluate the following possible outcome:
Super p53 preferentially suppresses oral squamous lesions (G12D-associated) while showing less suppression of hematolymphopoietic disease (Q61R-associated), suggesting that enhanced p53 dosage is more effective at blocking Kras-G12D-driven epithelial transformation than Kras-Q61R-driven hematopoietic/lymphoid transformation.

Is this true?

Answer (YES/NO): NO